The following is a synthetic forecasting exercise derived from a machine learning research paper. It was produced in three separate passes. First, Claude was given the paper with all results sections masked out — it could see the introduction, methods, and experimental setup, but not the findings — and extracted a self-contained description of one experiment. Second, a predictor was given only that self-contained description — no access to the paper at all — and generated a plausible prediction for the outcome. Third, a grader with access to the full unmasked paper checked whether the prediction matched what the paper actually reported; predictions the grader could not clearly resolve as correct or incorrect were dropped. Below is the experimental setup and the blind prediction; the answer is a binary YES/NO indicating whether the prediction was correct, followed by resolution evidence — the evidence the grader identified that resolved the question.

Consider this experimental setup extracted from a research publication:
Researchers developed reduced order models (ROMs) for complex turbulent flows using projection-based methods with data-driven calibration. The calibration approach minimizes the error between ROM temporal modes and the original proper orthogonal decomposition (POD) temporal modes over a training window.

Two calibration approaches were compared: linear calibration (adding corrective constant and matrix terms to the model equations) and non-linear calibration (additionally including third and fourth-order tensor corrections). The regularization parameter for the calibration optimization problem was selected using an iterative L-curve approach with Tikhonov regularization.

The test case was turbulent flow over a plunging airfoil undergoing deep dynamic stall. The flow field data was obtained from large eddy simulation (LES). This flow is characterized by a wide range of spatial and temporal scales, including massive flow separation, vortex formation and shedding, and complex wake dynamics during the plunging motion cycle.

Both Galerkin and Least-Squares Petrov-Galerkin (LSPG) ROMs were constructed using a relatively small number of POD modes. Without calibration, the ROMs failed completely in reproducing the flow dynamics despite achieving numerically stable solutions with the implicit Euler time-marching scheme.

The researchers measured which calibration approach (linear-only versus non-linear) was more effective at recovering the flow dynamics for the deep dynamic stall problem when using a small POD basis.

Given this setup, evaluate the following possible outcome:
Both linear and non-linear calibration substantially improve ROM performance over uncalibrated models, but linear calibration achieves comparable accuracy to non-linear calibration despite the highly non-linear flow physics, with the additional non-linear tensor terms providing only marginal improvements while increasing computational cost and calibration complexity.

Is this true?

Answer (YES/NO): NO